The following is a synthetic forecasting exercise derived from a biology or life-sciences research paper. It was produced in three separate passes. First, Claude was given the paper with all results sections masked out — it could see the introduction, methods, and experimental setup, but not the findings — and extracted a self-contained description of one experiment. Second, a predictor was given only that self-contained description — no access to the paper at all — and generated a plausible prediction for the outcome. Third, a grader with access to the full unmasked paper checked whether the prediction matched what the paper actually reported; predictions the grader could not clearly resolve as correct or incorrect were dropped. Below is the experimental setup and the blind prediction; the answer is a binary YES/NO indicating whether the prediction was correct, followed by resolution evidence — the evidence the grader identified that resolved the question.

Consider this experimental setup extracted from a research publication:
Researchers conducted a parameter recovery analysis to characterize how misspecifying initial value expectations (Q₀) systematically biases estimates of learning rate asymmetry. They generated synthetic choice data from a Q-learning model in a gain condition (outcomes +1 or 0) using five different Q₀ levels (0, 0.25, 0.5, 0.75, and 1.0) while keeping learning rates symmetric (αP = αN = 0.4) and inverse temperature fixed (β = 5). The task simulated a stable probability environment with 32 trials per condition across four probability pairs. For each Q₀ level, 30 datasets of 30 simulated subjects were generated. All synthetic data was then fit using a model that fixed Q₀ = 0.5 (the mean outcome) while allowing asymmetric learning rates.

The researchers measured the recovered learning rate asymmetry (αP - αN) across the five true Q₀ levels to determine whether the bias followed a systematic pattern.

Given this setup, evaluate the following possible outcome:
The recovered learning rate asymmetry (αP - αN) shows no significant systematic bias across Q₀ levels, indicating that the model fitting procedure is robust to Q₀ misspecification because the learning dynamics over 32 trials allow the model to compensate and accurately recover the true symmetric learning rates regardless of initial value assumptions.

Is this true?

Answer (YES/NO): NO